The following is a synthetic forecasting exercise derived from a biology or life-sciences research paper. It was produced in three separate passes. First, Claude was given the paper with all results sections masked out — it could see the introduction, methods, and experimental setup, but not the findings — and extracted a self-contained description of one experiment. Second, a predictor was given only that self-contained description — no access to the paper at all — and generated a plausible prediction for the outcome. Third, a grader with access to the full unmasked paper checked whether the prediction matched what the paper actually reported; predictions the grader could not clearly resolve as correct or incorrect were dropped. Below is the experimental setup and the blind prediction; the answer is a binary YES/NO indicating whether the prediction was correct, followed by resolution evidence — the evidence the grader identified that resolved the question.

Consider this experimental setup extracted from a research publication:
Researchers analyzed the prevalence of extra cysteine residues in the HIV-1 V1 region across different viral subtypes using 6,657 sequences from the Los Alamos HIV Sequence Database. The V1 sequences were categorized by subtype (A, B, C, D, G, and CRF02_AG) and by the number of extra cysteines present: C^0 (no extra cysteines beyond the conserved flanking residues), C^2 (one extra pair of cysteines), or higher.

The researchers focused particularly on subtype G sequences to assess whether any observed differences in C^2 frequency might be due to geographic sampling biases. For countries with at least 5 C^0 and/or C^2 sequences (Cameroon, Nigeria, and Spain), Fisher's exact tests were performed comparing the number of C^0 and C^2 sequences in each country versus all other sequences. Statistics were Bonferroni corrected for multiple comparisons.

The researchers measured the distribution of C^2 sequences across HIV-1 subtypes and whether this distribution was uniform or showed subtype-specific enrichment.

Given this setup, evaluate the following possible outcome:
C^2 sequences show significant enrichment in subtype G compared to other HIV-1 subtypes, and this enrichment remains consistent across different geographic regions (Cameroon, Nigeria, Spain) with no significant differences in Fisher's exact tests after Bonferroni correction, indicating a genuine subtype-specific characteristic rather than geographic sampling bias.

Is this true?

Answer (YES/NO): NO